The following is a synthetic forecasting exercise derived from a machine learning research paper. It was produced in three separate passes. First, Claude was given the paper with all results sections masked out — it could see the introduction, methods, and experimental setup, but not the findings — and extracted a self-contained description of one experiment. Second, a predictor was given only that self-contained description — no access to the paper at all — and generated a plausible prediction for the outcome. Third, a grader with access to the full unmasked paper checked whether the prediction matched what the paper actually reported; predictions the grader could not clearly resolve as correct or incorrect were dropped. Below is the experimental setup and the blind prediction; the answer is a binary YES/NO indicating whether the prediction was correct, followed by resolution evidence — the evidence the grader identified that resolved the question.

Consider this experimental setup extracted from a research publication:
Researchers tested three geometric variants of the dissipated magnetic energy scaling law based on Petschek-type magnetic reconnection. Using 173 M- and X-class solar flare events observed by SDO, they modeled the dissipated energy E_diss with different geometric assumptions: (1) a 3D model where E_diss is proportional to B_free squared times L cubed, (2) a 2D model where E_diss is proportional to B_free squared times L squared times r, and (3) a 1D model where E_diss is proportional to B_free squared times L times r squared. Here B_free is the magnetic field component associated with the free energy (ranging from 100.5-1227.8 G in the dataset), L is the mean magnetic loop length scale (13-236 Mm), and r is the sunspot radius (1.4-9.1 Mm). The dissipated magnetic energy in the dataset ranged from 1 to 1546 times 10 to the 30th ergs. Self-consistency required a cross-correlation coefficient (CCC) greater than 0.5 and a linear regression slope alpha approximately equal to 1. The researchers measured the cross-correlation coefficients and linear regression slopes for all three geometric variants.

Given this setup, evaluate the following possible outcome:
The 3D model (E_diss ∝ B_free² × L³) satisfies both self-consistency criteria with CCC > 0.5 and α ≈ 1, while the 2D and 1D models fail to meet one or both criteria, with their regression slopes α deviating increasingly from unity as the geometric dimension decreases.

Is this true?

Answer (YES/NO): NO